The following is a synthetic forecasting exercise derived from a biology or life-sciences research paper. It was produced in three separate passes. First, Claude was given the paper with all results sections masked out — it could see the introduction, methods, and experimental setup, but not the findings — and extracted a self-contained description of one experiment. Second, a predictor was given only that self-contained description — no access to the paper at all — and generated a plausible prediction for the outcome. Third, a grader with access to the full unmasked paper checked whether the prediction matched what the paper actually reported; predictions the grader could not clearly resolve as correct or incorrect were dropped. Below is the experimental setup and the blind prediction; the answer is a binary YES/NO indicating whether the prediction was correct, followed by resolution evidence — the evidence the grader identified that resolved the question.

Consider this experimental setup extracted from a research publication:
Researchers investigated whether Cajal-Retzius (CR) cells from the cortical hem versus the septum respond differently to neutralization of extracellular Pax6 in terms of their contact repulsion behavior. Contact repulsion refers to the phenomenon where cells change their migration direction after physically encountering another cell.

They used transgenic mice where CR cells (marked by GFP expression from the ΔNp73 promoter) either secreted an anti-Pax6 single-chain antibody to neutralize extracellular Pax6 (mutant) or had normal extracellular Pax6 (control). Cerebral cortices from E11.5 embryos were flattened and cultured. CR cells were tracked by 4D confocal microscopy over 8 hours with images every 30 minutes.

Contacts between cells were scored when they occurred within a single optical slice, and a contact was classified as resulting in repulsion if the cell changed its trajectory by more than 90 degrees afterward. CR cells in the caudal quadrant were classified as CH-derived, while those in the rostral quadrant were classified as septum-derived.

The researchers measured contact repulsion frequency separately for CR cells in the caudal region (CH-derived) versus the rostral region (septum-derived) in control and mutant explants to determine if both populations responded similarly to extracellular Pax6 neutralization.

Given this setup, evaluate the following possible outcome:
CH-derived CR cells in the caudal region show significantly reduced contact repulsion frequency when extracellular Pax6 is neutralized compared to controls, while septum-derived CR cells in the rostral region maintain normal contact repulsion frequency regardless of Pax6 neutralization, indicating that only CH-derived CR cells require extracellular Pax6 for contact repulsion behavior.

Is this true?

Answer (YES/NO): NO